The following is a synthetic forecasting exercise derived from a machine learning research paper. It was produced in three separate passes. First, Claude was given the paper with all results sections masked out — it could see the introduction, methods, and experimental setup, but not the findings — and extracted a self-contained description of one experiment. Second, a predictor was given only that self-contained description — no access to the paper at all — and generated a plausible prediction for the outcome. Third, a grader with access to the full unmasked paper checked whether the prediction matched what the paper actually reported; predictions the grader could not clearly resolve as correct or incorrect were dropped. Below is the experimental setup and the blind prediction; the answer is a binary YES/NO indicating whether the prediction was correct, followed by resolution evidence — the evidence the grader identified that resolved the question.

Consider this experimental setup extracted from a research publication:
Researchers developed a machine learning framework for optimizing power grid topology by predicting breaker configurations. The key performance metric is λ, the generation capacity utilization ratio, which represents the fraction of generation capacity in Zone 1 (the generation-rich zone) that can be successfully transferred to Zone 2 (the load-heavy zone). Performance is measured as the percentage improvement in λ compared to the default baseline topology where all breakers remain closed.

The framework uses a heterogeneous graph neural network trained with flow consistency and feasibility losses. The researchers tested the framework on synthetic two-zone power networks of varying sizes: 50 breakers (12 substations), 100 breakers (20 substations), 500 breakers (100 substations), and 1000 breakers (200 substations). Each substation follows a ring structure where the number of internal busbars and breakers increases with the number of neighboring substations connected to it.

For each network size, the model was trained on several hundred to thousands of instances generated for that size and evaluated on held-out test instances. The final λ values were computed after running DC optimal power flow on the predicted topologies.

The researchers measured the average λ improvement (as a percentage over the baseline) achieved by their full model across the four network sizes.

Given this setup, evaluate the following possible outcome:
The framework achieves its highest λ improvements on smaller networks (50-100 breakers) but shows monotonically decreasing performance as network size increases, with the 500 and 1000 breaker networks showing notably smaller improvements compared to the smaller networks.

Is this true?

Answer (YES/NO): NO